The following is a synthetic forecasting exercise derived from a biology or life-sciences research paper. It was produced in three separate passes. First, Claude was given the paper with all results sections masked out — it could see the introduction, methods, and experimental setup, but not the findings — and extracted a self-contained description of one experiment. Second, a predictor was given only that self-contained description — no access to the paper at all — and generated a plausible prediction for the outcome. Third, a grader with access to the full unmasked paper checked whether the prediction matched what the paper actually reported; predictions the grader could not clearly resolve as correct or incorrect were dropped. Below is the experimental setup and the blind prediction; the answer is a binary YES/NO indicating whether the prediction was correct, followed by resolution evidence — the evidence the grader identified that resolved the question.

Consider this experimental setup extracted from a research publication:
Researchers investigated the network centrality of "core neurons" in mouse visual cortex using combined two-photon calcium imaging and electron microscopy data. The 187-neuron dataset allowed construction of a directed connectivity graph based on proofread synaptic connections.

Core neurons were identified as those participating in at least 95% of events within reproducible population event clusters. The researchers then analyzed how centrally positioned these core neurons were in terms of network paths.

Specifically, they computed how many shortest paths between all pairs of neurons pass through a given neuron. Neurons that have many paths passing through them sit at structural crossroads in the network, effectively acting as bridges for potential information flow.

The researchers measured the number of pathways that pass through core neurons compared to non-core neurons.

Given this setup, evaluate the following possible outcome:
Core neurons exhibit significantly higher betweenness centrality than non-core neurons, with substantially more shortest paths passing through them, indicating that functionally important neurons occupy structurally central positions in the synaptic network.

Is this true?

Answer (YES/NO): YES